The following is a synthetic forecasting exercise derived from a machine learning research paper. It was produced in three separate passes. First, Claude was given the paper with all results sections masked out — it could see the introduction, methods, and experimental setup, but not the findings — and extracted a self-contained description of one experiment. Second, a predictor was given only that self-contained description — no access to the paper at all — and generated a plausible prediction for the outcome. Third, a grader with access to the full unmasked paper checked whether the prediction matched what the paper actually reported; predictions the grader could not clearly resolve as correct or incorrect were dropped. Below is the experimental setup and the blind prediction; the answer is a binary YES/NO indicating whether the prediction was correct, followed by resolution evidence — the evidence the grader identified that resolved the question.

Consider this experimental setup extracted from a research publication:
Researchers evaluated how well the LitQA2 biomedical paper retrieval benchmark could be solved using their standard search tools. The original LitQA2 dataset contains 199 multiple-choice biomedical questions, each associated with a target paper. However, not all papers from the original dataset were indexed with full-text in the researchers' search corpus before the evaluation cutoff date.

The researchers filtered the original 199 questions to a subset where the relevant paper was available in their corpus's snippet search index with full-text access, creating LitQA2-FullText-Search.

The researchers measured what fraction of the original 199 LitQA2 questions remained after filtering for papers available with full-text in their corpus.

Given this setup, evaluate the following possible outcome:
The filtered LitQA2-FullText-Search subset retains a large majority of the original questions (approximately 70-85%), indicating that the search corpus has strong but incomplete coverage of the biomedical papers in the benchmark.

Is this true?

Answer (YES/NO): NO